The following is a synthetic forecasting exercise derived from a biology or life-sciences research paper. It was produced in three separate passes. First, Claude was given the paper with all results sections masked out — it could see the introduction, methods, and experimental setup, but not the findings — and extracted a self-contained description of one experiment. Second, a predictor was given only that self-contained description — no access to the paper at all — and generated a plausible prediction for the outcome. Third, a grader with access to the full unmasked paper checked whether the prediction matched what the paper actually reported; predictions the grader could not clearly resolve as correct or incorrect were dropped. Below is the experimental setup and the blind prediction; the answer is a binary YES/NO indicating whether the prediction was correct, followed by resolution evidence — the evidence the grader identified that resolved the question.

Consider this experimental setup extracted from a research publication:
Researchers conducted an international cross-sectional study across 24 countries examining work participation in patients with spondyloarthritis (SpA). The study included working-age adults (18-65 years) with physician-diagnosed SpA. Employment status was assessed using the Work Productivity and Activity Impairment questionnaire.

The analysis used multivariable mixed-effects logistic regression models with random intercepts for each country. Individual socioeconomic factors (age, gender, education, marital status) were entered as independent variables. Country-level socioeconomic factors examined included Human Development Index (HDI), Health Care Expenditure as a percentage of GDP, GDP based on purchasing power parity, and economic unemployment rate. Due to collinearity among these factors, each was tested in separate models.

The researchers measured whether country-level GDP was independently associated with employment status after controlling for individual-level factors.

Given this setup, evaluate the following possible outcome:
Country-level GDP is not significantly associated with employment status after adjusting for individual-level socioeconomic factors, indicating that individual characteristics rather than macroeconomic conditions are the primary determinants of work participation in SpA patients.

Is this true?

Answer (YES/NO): NO